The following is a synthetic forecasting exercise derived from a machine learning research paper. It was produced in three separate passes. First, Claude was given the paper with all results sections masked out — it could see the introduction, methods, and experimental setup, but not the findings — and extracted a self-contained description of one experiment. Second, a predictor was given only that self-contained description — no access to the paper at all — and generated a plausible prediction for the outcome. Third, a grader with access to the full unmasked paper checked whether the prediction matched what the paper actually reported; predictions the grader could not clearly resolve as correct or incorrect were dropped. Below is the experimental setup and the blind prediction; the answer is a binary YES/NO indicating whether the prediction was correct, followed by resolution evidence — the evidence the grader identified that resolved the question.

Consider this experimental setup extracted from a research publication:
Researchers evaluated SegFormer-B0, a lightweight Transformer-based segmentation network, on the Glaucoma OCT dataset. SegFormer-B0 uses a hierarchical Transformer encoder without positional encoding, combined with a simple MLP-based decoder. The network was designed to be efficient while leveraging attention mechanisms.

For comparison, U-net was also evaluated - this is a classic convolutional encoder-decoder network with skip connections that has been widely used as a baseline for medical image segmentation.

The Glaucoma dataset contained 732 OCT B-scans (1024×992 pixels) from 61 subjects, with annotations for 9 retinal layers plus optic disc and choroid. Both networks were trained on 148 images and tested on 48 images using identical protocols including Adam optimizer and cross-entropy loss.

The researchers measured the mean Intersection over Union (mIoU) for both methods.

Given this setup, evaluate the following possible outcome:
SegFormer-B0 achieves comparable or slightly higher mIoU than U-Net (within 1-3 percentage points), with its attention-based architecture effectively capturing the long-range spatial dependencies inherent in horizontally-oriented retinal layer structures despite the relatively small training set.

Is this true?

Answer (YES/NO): YES